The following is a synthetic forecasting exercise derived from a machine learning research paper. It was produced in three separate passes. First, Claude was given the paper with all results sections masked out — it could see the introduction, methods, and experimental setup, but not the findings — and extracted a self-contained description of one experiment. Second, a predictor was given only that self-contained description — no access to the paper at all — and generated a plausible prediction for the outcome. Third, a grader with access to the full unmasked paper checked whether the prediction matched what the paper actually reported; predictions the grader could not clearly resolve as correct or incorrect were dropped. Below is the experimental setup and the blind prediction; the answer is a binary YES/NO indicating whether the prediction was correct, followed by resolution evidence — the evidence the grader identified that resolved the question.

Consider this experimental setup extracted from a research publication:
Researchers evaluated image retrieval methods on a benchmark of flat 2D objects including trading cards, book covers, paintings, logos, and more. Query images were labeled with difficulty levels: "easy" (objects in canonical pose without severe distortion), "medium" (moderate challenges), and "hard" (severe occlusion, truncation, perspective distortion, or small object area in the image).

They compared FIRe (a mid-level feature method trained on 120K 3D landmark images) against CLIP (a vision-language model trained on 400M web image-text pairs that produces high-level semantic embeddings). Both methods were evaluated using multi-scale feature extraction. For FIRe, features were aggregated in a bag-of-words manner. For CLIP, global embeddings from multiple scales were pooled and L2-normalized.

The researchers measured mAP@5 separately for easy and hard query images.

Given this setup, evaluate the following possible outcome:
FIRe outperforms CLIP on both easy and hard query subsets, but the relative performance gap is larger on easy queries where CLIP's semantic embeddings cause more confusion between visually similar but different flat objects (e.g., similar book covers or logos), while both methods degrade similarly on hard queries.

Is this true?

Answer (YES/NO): NO